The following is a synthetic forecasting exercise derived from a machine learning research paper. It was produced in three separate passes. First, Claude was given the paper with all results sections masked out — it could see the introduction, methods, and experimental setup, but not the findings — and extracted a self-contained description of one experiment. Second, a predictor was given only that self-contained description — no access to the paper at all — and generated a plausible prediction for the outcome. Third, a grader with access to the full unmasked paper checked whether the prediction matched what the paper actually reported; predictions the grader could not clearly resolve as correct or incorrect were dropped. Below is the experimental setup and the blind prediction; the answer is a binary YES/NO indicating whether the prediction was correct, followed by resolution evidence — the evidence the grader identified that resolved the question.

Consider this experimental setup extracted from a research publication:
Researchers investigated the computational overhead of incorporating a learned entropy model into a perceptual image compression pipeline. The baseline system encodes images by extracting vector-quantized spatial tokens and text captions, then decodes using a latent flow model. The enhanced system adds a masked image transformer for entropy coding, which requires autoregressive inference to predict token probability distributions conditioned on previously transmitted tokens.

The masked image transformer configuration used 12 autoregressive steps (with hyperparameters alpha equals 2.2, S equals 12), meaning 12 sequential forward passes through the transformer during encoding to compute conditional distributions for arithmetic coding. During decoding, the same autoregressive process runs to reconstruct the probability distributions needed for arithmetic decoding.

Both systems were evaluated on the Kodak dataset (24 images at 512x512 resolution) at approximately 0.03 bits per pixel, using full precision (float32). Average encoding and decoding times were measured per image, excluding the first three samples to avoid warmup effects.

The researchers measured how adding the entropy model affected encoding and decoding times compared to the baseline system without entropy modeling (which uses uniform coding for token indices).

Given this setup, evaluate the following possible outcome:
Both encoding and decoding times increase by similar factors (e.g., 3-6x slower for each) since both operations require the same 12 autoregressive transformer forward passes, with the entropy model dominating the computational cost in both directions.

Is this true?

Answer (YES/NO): NO